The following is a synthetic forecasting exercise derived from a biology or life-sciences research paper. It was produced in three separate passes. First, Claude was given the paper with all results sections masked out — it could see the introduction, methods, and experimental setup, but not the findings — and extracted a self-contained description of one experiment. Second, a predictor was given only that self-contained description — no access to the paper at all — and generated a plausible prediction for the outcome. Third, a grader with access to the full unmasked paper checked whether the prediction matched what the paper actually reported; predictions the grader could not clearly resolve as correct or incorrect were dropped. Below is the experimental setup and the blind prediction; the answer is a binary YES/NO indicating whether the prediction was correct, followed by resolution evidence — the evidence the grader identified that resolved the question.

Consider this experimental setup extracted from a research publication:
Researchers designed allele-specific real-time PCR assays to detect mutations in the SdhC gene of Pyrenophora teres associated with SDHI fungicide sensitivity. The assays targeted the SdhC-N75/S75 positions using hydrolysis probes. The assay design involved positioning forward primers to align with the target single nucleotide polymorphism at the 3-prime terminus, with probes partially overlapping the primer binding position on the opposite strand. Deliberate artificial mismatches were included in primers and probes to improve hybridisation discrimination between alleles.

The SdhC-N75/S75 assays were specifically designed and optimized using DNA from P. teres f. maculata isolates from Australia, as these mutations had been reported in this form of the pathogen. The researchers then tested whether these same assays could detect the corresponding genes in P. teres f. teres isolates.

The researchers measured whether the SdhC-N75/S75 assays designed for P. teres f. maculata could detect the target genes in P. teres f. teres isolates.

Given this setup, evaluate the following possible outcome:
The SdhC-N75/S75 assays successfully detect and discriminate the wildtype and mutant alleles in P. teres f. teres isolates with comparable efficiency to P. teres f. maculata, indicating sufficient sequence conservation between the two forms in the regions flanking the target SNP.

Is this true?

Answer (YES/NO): NO